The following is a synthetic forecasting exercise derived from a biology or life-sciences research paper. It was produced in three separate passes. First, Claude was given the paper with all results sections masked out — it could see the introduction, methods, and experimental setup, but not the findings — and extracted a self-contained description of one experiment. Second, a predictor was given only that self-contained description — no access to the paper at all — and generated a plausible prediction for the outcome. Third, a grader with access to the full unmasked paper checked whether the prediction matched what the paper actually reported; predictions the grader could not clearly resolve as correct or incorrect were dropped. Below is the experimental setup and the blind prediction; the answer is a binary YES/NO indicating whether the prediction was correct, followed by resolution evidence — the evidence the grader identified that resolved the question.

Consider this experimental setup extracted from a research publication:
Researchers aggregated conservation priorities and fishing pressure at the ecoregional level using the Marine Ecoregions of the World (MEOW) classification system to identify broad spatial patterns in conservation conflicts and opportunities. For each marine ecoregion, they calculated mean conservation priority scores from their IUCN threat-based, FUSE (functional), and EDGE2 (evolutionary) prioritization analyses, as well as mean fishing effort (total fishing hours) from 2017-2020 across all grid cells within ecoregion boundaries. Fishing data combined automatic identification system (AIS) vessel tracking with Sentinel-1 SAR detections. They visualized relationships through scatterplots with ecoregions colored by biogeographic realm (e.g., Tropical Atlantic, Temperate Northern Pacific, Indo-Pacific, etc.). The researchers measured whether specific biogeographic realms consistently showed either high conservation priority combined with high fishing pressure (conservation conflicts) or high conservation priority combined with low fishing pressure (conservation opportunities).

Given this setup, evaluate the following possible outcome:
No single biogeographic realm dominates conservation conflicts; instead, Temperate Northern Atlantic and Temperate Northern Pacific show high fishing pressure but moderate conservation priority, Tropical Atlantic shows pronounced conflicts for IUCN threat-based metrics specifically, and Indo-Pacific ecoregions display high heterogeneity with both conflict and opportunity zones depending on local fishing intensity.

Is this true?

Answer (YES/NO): NO